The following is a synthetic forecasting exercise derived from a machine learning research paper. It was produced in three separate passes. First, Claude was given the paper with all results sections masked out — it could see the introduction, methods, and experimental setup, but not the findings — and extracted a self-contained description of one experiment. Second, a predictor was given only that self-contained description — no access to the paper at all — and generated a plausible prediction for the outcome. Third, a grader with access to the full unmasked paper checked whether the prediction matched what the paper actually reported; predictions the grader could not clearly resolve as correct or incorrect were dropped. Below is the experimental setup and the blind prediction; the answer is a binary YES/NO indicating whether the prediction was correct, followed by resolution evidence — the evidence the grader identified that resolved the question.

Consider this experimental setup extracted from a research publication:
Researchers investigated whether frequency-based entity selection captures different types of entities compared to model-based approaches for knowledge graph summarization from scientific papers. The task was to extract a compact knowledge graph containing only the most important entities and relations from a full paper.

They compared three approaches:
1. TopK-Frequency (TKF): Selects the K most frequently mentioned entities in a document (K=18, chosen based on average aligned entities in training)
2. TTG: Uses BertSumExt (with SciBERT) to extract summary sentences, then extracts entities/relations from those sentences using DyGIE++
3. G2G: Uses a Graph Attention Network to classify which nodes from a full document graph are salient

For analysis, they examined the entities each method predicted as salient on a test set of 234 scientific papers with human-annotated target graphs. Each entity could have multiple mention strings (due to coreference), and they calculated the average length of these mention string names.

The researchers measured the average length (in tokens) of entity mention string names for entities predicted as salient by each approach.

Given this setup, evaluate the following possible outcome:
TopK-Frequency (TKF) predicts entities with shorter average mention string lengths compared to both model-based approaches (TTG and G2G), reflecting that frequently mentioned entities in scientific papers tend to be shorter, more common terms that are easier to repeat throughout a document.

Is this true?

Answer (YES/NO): YES